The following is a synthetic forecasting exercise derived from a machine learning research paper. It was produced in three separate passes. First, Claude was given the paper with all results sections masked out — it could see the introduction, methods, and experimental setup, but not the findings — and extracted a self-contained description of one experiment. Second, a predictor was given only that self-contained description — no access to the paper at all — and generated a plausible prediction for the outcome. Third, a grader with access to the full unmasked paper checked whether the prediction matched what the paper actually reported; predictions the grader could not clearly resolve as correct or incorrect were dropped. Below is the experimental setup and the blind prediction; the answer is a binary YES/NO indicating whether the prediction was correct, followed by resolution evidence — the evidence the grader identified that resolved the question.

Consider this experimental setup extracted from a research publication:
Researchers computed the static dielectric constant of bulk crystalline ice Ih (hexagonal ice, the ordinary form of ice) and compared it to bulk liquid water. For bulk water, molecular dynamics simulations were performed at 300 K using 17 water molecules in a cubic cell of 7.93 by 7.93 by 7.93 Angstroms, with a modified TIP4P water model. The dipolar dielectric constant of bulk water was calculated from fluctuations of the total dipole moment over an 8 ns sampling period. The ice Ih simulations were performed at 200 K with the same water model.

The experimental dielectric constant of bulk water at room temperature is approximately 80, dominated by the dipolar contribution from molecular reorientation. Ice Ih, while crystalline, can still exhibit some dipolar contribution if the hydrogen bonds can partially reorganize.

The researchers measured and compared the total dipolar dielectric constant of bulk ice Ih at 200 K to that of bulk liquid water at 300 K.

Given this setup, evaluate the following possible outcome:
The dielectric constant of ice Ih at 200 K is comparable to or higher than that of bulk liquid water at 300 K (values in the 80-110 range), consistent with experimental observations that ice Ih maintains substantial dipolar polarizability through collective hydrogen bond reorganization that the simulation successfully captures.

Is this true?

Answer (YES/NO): NO